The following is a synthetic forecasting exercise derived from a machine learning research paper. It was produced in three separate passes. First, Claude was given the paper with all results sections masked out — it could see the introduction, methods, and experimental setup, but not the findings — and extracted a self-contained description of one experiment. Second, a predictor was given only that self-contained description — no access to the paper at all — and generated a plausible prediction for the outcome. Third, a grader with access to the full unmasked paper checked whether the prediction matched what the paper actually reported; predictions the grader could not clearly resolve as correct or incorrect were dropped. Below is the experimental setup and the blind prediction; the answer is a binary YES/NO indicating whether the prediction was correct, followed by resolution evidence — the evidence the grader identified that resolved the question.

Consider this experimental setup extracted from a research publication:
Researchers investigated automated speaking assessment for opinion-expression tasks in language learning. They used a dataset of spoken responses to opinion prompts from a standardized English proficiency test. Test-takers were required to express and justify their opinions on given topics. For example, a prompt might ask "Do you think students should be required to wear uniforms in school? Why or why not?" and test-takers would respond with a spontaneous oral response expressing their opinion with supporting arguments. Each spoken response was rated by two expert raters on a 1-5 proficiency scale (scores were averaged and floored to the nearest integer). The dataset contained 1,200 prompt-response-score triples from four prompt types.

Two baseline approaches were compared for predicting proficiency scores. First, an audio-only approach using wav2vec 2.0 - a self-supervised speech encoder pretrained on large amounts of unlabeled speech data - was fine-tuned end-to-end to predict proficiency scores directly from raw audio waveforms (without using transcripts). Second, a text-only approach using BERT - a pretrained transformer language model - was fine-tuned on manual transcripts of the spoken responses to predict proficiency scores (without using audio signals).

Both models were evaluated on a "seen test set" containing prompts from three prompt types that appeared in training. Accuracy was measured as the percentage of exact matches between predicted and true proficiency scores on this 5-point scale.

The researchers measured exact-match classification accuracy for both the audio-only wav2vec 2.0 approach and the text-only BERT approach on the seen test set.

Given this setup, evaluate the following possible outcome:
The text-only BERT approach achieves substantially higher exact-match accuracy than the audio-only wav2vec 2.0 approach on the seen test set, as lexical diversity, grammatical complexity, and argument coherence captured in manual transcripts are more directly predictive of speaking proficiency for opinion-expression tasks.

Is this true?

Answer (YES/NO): YES